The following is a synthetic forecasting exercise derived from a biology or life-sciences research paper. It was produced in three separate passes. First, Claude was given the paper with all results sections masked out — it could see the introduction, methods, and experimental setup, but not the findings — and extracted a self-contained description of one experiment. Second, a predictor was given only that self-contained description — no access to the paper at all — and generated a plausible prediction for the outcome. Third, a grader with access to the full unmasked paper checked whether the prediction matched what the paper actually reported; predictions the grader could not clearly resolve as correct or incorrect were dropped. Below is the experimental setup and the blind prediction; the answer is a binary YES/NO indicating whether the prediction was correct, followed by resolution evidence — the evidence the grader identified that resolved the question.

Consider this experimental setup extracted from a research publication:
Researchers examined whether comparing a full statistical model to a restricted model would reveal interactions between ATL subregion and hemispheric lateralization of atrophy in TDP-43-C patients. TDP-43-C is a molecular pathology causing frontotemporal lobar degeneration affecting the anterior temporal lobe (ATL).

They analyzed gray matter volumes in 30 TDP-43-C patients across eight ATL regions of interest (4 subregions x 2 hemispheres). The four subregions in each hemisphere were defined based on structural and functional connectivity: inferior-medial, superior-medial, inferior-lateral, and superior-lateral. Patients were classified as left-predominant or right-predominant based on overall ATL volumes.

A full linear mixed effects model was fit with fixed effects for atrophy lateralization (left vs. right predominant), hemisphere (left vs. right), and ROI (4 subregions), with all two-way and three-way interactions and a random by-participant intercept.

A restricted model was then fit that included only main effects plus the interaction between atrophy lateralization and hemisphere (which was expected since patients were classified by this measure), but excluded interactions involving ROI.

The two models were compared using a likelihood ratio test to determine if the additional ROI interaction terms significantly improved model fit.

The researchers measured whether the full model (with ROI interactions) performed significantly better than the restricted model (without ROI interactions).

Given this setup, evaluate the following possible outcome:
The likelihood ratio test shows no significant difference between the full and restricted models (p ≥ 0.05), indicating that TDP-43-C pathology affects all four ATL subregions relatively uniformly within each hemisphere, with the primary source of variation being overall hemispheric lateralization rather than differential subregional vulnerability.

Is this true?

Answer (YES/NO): NO